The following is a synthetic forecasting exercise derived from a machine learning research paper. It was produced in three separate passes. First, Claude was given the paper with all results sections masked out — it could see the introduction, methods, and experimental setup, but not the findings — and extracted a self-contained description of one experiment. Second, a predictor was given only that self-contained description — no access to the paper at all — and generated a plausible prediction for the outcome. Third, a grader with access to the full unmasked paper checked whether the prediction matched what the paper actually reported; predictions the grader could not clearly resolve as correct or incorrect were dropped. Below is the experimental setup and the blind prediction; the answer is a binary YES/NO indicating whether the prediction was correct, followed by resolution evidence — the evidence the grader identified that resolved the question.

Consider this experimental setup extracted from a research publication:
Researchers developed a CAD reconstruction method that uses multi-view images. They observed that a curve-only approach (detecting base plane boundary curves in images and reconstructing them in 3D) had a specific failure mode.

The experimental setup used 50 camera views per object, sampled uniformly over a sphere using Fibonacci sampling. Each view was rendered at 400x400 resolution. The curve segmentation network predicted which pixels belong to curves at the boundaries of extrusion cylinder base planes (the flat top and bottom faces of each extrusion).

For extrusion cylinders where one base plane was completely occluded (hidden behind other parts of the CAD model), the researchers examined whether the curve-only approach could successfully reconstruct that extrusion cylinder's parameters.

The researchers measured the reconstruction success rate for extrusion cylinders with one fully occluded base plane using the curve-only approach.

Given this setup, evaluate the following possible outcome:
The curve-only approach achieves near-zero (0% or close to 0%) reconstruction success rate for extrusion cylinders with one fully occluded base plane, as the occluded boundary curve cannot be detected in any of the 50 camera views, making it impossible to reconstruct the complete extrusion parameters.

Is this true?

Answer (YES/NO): YES